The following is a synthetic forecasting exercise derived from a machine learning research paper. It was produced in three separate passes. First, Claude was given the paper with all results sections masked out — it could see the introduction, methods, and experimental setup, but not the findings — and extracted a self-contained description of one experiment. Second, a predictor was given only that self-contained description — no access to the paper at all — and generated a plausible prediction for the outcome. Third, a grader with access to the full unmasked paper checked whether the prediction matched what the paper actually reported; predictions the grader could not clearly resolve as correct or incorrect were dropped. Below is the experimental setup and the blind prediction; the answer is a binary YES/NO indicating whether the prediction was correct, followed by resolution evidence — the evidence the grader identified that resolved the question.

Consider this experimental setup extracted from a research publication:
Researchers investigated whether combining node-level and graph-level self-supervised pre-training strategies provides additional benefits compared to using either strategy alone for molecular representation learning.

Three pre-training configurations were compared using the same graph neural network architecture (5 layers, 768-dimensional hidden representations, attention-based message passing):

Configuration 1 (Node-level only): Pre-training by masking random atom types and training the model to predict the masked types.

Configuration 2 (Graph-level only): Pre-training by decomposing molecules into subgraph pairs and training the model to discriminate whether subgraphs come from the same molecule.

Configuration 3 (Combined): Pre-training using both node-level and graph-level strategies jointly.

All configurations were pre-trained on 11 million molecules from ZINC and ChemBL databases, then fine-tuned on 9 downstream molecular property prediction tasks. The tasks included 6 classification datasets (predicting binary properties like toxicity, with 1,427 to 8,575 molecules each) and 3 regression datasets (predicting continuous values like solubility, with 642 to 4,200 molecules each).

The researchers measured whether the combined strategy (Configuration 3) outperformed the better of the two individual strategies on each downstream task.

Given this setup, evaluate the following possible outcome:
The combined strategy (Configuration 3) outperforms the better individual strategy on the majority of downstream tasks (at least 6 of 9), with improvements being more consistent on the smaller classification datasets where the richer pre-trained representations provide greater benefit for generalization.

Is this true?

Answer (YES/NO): YES